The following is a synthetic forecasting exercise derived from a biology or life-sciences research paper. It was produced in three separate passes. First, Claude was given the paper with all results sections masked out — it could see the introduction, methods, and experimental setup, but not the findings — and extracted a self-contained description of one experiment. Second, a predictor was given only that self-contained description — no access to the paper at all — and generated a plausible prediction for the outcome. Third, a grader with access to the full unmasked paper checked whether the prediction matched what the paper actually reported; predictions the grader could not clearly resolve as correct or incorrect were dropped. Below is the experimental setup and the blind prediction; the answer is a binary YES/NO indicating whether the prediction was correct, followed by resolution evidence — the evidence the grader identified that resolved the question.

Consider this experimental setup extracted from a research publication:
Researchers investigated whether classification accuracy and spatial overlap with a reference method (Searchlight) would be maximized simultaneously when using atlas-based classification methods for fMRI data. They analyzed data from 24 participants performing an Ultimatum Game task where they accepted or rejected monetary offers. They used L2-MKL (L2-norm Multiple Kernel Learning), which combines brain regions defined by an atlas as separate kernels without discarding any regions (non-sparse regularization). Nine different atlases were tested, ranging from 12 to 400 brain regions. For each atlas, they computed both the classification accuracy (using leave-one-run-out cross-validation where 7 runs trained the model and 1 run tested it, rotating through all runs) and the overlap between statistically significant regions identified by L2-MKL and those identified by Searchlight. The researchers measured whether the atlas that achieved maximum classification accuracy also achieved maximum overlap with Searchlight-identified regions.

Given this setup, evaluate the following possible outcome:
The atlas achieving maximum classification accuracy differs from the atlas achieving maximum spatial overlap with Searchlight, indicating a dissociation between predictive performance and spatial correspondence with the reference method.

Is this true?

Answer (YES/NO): YES